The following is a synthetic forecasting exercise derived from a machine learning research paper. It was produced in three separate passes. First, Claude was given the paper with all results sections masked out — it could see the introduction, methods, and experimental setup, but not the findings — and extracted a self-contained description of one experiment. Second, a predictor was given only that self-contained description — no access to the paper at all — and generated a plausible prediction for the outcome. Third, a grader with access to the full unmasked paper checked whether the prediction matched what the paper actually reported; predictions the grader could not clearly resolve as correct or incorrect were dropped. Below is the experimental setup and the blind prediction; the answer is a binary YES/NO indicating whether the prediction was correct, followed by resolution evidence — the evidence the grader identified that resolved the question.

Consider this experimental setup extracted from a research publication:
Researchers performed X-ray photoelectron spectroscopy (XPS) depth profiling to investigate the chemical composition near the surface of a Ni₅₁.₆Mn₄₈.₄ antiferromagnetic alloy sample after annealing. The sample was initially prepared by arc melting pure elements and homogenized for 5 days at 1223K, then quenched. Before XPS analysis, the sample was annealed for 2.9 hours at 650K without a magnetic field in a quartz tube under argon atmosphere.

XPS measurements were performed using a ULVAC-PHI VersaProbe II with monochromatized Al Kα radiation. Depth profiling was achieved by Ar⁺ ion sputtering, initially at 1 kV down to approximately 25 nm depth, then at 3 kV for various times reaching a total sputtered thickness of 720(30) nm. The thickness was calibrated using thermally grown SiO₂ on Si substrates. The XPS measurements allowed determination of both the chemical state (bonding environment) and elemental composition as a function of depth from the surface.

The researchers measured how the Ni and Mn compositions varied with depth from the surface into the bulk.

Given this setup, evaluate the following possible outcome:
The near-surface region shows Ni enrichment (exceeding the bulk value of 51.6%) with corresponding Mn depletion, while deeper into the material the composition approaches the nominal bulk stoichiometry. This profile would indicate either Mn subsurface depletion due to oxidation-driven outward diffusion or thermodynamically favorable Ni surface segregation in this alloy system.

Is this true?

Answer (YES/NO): NO